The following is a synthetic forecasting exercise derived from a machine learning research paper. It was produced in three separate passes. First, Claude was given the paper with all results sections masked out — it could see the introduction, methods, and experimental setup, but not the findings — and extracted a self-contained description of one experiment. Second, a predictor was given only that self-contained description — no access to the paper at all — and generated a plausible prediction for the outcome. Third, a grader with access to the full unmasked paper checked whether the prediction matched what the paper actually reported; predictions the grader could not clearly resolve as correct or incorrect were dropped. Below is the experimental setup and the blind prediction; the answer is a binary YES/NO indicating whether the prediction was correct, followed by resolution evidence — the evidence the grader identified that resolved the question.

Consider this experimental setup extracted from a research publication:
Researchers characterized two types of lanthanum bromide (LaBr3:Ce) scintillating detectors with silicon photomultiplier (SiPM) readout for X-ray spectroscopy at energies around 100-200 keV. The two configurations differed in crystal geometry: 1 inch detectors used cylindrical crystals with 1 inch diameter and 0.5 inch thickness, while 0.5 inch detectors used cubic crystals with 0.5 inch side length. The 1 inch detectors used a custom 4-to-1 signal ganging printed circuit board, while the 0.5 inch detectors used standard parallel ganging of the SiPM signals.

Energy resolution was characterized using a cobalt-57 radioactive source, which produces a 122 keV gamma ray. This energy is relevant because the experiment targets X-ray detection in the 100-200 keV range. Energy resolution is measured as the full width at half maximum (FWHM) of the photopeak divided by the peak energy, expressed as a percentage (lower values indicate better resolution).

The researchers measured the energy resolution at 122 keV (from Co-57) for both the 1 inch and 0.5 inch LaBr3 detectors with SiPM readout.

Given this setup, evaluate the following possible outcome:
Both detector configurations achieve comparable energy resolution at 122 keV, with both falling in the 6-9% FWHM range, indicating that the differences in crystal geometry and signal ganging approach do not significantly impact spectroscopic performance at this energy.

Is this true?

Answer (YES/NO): YES